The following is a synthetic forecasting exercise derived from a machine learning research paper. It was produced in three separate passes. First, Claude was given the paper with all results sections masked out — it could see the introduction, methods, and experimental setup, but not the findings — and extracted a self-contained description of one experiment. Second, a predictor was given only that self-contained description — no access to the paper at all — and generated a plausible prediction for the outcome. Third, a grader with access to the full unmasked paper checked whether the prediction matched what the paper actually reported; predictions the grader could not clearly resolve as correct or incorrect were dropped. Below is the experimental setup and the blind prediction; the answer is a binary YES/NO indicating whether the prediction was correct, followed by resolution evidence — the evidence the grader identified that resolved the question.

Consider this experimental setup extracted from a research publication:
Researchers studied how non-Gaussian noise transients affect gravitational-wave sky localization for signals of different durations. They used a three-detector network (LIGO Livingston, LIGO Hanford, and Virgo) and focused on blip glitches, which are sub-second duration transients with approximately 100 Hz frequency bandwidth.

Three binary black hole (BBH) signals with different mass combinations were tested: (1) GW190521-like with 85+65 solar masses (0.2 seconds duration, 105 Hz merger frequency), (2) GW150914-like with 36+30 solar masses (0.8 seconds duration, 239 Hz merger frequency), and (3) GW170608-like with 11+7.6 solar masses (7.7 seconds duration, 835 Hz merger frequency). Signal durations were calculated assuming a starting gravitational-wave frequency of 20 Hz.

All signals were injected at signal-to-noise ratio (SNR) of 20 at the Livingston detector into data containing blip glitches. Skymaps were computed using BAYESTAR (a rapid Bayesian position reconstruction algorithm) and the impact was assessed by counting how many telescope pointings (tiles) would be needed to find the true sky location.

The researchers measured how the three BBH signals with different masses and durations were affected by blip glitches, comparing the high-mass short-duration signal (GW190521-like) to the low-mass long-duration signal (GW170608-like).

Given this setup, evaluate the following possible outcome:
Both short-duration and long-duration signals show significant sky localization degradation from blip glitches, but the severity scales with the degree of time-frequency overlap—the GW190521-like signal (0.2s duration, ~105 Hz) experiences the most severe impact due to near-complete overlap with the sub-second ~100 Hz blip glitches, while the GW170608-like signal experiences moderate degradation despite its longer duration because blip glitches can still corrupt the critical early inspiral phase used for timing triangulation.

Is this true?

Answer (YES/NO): NO